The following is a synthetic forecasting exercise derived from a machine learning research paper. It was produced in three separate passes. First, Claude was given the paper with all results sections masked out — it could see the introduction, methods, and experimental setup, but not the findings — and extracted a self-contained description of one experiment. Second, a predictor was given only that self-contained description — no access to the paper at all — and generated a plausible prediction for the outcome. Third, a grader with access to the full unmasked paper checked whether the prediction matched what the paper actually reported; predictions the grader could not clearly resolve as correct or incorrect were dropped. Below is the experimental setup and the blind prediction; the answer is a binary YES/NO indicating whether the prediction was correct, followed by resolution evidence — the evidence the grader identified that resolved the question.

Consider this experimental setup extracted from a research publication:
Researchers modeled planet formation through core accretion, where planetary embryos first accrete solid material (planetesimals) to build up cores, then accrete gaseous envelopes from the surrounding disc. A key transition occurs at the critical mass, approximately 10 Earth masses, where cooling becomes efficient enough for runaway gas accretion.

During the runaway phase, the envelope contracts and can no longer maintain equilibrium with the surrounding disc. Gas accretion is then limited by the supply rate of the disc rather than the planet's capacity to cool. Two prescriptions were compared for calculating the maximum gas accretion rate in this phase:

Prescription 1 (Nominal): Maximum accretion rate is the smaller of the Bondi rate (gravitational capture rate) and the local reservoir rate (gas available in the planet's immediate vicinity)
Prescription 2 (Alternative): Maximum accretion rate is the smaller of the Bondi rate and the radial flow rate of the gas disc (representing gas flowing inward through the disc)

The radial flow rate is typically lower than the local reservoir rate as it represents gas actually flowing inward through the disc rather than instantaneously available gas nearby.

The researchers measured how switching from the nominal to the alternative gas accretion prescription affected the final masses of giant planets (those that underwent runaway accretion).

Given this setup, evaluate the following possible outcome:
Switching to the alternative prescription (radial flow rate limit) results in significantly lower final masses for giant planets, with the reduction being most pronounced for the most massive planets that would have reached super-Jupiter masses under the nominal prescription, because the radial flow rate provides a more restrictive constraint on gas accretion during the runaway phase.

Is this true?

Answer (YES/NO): NO